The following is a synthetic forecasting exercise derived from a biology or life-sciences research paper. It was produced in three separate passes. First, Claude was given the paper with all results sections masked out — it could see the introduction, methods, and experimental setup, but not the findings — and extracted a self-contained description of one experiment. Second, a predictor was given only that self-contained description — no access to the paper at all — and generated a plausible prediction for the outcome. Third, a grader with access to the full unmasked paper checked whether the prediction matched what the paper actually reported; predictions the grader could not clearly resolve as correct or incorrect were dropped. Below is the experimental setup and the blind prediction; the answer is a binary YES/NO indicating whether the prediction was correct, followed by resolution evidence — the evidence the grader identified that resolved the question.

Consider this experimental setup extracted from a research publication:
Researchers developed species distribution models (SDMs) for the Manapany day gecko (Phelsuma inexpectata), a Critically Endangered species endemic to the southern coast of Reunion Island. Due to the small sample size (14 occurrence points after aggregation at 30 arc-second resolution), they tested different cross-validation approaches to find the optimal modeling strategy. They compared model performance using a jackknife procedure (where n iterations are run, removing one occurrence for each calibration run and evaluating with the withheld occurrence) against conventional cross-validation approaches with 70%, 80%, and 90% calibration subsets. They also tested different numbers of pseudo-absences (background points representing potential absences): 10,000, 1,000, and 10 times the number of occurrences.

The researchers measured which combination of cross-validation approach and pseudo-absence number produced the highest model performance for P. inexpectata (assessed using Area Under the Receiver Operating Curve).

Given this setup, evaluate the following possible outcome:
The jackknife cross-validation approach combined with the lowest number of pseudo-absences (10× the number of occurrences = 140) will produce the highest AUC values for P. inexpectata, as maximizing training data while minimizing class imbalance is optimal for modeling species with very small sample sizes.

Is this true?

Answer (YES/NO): YES